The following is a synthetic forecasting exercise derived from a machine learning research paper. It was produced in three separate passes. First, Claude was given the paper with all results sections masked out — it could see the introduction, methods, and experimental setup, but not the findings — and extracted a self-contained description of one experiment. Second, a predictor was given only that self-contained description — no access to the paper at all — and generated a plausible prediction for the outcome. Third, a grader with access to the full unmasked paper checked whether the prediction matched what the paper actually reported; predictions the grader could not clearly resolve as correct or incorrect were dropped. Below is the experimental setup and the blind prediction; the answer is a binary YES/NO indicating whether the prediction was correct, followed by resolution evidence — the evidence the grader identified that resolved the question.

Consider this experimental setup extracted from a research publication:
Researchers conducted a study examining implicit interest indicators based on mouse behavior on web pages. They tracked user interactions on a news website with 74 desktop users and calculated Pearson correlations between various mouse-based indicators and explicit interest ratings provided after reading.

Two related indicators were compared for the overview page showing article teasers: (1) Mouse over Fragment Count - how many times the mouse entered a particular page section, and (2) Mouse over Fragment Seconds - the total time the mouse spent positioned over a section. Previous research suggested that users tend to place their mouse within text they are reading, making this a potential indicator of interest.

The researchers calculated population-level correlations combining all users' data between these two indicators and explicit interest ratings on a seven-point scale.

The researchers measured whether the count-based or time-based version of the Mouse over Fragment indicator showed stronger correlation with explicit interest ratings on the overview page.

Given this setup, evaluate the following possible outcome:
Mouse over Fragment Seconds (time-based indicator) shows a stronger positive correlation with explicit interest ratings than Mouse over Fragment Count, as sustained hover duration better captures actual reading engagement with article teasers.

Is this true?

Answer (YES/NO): YES